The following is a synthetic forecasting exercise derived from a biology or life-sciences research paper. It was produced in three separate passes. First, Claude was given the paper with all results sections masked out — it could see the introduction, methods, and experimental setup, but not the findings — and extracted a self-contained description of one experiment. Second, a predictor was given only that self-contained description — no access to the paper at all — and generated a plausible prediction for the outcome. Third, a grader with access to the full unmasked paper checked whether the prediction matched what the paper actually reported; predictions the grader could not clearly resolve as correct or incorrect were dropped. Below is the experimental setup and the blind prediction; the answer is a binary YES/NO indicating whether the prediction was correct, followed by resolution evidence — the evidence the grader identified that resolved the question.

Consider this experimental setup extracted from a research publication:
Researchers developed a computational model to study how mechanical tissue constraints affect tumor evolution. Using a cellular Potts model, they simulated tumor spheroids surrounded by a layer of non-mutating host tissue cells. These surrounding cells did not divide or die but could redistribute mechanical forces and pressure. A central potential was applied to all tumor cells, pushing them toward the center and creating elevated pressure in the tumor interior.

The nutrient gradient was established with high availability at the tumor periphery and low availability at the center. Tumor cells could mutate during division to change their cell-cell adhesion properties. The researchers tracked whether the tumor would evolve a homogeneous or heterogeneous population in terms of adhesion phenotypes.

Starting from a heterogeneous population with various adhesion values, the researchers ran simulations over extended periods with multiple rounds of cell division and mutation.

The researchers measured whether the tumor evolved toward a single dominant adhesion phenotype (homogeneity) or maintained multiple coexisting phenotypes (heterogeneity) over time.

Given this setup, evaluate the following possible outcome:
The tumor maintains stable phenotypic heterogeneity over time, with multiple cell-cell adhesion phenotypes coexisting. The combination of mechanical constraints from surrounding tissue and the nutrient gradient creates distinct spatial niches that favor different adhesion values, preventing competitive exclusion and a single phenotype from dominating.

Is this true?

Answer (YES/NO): NO